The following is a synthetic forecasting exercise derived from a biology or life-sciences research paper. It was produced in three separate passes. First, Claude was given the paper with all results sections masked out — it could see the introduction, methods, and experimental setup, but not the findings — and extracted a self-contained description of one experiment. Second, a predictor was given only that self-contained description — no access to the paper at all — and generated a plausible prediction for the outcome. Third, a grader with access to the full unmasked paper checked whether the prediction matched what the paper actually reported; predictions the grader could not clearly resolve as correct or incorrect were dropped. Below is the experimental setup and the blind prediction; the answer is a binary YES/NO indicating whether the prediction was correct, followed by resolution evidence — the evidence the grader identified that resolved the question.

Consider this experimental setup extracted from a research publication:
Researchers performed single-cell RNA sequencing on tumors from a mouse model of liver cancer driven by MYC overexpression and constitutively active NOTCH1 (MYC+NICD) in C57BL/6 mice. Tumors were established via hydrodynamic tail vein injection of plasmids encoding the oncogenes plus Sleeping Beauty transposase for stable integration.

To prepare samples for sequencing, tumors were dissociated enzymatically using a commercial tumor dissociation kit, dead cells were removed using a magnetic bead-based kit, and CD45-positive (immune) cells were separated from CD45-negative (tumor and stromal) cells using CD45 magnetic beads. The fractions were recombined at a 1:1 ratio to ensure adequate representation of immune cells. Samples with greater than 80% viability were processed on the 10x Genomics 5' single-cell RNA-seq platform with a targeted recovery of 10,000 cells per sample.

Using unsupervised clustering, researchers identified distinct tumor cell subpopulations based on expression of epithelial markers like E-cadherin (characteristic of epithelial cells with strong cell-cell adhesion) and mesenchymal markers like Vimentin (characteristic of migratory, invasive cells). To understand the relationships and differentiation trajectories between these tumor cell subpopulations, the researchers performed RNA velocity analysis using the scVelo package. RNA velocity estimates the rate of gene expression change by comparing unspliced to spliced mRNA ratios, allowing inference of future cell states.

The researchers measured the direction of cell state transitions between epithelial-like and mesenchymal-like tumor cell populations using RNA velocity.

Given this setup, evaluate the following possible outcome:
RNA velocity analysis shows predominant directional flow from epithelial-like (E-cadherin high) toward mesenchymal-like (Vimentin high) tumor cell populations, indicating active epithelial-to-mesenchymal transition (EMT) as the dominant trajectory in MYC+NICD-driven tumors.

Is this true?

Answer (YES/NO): YES